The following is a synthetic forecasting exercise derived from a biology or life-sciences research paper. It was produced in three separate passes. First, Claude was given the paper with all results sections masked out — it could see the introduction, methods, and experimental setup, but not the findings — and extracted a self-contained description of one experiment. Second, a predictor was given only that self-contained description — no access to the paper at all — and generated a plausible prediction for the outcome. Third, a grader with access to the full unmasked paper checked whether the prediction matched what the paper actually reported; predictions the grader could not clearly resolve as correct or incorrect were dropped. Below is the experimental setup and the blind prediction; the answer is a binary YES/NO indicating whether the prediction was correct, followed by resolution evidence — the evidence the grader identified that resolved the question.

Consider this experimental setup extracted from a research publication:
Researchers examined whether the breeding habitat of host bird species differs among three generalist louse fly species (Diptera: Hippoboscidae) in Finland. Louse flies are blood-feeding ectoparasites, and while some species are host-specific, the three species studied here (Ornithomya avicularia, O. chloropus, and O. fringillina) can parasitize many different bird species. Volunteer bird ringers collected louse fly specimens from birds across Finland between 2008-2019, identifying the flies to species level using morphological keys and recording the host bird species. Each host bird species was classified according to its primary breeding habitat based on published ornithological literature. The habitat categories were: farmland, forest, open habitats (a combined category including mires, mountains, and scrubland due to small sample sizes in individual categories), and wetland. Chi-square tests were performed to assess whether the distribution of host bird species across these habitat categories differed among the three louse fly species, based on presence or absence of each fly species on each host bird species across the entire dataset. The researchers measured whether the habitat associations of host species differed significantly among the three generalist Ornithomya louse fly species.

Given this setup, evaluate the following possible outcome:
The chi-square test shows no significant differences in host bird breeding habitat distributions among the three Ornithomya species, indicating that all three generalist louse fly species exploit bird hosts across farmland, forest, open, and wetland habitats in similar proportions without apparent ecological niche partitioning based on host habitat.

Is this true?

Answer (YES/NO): NO